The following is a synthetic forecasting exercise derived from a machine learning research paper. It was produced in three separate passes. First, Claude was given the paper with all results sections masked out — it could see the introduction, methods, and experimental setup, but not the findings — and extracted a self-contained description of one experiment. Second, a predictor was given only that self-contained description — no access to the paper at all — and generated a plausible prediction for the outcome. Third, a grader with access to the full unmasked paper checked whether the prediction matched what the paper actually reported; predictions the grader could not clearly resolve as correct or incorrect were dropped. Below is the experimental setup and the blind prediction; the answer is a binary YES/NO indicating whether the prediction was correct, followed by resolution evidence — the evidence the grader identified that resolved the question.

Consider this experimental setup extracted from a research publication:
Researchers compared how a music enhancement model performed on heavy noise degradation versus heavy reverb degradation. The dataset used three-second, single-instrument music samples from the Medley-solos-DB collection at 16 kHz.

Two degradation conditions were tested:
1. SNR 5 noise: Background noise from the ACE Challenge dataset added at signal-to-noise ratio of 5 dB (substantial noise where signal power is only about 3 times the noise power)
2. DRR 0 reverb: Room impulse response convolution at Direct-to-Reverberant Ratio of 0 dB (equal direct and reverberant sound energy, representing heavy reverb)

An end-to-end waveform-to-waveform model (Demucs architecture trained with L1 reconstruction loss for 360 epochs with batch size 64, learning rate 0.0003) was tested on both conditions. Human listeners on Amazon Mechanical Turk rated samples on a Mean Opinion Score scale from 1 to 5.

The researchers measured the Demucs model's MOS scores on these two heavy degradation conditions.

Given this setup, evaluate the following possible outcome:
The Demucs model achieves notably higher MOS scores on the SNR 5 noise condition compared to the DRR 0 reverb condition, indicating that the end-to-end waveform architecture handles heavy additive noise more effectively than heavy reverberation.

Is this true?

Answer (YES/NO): NO